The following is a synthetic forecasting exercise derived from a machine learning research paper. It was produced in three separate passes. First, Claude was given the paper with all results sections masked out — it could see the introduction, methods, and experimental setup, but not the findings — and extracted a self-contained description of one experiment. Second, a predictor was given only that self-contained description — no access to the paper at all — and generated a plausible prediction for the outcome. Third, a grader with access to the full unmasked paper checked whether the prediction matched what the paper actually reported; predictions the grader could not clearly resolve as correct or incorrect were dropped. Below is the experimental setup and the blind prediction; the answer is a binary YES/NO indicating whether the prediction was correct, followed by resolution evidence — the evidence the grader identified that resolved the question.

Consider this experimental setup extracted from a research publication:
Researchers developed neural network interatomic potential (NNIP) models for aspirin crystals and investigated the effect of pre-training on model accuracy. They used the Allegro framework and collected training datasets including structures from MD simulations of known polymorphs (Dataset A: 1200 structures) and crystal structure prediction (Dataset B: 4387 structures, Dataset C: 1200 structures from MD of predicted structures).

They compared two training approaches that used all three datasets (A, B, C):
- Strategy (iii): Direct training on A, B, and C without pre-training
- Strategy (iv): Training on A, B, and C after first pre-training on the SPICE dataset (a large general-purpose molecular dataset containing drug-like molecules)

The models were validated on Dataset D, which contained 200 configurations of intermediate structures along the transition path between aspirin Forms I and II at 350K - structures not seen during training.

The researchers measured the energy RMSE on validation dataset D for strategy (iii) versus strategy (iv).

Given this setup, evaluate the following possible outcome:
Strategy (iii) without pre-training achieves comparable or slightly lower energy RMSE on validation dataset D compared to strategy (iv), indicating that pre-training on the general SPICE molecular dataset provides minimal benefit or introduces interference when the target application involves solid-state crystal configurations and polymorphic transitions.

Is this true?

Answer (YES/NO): NO